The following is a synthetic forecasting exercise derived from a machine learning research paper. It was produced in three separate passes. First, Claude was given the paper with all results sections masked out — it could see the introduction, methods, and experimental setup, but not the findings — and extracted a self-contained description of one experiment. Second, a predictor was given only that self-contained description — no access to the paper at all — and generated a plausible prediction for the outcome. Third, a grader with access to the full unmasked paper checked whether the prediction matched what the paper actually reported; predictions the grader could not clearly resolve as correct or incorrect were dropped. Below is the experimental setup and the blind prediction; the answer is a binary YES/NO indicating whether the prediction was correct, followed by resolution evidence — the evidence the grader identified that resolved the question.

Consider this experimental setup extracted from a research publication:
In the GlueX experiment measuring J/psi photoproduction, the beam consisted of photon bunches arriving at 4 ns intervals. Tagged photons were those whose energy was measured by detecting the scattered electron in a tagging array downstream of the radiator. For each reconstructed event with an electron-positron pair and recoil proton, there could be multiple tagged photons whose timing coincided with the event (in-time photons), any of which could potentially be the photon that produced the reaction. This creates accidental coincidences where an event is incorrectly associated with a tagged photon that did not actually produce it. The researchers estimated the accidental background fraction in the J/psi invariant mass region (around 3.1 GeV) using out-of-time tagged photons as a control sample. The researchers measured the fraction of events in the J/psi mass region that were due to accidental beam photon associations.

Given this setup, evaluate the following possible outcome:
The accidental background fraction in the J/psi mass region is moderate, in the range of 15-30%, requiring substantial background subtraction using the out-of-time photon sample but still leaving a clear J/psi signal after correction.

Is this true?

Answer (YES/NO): NO